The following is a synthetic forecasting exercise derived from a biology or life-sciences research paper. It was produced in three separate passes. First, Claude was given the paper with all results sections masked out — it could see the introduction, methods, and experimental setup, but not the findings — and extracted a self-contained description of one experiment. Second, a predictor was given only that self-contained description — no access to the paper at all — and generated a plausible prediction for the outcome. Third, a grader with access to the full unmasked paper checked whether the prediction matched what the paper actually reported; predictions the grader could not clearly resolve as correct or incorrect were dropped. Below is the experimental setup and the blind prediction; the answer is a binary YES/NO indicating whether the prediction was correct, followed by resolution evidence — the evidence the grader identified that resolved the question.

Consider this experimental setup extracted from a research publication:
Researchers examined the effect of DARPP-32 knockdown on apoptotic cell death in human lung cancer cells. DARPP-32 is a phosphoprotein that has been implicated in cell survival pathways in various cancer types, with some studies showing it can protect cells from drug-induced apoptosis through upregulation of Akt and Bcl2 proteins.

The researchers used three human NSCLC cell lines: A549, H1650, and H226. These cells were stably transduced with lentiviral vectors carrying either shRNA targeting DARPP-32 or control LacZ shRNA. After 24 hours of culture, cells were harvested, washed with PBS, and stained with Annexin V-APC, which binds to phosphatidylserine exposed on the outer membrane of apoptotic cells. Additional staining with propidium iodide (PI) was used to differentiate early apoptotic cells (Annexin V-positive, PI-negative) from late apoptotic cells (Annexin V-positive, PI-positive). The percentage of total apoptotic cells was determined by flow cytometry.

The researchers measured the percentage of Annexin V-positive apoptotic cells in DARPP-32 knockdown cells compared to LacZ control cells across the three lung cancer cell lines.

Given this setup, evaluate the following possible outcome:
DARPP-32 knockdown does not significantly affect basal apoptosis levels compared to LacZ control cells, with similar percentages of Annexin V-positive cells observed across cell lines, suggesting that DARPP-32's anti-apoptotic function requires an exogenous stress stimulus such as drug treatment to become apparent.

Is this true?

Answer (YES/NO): NO